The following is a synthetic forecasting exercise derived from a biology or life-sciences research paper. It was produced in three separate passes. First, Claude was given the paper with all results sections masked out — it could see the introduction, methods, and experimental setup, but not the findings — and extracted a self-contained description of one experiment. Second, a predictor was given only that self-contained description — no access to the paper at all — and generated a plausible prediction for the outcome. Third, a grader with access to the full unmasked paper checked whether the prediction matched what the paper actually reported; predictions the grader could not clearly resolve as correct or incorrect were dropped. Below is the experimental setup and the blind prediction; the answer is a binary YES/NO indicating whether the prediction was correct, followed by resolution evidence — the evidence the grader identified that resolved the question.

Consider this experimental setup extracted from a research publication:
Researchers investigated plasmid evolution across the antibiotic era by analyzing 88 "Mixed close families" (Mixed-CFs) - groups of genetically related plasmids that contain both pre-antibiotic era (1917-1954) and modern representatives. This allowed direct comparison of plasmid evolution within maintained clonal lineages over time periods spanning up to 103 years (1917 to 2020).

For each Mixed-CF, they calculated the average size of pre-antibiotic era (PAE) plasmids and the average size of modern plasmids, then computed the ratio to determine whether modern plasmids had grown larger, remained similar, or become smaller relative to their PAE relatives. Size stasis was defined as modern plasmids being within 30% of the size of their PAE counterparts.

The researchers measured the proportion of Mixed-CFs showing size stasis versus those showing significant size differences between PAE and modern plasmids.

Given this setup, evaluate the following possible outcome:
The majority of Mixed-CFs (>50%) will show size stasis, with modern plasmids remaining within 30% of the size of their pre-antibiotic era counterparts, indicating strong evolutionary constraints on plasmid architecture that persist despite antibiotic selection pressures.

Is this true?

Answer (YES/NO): YES